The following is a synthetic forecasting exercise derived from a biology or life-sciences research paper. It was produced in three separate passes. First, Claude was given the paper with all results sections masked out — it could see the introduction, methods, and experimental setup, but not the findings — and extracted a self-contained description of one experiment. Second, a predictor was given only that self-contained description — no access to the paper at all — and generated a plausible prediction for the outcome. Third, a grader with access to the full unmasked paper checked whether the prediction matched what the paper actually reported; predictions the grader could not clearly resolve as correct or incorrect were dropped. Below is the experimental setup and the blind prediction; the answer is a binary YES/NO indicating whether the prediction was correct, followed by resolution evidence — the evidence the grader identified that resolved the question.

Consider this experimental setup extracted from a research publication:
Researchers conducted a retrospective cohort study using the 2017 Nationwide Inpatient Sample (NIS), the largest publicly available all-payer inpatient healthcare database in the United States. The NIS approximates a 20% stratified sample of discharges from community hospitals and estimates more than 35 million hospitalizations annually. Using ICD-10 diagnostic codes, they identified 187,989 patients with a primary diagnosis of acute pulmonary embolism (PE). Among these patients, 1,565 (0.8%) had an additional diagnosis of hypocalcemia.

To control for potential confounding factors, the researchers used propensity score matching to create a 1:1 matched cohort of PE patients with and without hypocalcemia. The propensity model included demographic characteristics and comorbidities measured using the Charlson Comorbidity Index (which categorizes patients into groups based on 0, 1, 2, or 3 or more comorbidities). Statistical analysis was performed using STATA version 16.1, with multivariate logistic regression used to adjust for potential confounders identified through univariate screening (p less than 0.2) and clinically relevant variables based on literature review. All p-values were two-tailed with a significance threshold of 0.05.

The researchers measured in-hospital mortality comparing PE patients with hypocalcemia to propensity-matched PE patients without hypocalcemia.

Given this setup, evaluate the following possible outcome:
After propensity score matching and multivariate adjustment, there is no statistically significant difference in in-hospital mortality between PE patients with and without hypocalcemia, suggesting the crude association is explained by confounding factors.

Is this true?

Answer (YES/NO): NO